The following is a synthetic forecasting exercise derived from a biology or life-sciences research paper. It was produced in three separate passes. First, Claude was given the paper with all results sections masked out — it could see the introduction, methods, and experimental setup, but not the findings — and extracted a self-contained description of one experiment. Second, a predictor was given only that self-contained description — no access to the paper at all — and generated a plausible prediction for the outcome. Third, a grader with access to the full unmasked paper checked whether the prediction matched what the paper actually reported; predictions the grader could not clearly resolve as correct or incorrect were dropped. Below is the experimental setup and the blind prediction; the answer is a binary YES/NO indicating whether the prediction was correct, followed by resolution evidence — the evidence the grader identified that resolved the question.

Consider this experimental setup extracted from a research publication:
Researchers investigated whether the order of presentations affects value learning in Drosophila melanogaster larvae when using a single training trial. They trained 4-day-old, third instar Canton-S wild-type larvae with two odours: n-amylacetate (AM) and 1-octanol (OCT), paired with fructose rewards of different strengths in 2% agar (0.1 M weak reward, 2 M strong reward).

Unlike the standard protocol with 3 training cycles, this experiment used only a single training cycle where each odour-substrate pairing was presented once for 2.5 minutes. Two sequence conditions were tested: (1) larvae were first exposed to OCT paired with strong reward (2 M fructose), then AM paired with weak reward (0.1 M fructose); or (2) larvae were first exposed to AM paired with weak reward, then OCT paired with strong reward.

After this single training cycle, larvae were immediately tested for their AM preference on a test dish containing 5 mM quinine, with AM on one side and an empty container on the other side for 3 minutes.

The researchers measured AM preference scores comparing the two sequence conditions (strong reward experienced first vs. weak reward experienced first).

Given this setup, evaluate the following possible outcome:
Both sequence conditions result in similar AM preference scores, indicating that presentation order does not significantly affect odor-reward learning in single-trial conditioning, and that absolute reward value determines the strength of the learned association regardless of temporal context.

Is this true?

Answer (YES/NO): NO